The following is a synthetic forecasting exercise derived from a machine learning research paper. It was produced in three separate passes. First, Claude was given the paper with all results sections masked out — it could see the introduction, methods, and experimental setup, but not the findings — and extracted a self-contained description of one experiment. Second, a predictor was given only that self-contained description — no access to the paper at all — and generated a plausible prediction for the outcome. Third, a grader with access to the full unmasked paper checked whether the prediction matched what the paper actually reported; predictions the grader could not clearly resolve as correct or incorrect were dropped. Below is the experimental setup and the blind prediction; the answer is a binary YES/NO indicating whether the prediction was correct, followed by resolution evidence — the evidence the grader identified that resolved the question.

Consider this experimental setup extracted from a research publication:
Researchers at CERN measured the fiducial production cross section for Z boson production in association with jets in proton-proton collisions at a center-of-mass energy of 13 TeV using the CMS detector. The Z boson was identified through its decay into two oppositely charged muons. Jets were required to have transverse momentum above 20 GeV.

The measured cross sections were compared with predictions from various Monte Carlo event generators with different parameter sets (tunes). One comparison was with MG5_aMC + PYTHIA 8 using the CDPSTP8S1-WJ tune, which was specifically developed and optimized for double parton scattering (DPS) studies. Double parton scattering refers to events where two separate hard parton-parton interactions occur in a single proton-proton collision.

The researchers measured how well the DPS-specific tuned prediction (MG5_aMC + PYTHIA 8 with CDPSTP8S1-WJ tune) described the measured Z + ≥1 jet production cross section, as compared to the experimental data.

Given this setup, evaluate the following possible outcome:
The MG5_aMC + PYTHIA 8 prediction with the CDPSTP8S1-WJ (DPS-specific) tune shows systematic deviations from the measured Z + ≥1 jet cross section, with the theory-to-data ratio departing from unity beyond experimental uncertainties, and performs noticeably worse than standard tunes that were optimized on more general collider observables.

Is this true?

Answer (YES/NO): YES